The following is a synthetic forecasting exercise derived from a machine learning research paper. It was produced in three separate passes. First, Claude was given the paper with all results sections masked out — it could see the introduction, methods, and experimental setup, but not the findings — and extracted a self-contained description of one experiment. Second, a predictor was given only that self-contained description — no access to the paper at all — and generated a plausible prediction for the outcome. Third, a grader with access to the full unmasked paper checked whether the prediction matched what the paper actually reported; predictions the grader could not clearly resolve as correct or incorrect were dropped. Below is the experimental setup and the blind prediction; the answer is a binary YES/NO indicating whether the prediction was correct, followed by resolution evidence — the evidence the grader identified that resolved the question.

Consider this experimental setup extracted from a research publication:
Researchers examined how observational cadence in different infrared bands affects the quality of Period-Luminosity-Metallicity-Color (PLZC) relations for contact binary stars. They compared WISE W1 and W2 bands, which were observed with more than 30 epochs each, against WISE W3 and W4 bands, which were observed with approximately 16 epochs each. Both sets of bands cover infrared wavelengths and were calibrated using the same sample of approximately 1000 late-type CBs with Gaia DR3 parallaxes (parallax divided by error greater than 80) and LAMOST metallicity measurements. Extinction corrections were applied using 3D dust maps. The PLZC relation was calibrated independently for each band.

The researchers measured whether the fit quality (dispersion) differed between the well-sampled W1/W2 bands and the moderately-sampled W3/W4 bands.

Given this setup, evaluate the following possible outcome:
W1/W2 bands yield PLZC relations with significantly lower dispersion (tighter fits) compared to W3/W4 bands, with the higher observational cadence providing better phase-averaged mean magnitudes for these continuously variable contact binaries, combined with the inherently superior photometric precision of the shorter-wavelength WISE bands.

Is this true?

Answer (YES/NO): YES